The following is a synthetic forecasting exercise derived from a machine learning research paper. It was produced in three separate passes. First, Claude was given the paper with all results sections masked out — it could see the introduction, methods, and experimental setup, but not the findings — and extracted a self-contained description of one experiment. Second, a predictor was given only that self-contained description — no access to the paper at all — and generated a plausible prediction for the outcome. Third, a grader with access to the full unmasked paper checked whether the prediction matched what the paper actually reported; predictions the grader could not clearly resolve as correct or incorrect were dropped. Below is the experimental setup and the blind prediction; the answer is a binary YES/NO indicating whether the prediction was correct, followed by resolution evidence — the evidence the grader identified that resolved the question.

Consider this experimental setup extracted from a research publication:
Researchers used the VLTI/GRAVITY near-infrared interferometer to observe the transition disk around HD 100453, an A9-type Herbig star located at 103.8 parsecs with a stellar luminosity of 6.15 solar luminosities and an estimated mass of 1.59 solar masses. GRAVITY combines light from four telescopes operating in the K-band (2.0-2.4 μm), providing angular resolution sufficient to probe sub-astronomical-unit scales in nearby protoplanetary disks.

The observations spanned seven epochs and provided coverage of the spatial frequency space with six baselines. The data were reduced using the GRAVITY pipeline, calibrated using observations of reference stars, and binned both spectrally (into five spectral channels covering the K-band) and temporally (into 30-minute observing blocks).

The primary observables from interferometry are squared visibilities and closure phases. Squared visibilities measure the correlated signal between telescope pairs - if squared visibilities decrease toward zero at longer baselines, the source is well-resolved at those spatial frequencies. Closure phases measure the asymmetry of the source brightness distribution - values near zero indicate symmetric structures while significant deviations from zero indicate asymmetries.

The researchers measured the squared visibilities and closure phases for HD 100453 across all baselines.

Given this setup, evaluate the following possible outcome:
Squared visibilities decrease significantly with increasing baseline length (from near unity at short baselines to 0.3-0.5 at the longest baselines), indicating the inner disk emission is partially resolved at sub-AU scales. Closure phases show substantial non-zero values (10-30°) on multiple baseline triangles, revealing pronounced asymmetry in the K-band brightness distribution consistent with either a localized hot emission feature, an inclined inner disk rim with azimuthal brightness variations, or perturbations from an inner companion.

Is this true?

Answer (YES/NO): NO